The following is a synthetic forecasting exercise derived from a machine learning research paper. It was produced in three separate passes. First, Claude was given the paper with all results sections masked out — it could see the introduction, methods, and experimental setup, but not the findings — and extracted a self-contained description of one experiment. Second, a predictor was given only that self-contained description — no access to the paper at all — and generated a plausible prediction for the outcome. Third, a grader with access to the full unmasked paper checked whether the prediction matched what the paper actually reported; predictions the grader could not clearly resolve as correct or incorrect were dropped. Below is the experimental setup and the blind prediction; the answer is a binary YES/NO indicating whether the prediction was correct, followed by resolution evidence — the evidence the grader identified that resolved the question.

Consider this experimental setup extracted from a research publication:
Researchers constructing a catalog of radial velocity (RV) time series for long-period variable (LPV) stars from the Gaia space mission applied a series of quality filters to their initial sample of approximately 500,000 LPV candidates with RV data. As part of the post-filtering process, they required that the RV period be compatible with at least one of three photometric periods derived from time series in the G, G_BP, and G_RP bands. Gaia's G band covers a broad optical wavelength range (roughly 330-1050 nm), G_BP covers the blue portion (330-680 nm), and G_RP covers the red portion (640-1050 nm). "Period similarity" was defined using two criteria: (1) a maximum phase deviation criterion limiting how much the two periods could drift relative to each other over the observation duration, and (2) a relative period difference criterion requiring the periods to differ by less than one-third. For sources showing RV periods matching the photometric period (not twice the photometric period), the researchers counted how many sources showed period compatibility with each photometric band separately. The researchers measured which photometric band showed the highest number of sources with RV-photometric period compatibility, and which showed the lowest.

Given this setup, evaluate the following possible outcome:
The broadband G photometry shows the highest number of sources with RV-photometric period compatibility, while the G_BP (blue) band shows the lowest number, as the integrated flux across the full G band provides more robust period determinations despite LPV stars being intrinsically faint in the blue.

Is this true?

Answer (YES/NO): NO